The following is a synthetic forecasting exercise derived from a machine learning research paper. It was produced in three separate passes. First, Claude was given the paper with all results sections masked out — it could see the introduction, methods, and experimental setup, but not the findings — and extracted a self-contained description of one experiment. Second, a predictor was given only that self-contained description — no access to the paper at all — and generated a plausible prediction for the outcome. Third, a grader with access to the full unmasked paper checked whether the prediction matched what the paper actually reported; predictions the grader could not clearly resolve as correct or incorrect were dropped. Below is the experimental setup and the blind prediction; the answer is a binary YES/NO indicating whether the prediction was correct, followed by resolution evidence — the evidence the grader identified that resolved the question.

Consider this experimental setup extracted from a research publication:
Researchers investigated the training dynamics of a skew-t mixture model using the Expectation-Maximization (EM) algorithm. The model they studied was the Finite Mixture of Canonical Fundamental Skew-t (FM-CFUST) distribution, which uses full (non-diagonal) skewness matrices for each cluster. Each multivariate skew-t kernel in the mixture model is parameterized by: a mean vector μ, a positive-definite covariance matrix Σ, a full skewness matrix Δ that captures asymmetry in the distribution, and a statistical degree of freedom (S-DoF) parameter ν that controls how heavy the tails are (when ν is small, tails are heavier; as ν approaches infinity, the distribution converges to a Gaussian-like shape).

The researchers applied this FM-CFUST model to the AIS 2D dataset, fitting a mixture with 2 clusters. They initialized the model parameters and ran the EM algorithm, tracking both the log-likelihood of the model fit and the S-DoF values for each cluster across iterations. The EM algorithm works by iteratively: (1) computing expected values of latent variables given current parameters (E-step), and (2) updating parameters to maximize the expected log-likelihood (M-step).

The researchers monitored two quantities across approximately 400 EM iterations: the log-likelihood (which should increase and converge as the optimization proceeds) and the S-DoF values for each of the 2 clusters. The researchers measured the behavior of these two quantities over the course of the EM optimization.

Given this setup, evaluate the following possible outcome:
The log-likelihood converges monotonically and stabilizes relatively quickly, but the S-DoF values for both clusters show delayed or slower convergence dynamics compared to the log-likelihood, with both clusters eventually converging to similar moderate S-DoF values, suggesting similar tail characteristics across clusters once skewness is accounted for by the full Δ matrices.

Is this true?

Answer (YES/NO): NO